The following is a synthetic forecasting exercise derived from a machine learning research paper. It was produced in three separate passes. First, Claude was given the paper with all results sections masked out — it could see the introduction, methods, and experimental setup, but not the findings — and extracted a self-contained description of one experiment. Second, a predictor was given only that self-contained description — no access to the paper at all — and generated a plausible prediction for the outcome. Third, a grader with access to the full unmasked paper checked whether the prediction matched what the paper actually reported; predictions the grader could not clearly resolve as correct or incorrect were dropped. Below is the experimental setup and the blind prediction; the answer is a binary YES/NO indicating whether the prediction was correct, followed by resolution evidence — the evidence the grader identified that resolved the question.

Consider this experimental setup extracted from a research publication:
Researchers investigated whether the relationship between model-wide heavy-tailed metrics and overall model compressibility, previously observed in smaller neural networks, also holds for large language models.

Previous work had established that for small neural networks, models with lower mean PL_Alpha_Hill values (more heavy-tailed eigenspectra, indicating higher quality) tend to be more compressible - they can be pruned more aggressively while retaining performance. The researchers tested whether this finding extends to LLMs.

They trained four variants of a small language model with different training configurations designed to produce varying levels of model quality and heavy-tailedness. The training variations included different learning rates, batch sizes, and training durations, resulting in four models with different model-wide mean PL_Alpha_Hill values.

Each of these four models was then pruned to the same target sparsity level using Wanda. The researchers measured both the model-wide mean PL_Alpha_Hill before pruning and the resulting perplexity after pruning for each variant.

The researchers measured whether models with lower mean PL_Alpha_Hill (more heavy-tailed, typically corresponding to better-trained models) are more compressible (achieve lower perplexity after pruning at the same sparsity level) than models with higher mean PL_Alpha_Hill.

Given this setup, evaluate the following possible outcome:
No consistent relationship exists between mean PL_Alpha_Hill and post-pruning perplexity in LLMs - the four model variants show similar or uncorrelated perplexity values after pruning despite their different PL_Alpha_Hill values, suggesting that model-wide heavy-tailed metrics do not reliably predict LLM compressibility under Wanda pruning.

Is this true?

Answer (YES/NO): NO